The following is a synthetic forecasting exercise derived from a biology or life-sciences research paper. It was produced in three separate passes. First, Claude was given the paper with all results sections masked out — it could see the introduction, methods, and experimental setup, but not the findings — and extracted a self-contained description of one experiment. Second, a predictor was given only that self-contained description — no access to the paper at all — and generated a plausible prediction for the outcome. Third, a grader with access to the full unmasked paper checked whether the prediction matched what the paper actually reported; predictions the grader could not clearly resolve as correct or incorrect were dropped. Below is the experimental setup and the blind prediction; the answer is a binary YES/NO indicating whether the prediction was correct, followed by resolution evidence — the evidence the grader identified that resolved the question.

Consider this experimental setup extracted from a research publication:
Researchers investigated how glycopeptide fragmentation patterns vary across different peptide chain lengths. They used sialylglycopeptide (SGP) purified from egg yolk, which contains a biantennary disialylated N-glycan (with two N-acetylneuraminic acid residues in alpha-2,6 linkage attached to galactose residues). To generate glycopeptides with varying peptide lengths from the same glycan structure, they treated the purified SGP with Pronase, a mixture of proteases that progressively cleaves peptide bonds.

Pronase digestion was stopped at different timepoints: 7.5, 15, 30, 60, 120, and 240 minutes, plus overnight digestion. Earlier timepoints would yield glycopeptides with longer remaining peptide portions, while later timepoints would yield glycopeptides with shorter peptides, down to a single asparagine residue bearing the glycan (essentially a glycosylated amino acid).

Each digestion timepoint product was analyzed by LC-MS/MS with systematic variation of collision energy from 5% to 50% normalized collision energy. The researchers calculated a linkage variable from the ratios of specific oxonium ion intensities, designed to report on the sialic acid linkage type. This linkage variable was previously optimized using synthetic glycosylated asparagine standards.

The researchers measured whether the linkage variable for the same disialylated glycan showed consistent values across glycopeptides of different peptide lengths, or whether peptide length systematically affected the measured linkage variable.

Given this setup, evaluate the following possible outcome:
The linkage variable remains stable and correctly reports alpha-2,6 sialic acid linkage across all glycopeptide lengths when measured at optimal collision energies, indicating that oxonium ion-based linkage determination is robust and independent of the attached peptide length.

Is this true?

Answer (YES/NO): YES